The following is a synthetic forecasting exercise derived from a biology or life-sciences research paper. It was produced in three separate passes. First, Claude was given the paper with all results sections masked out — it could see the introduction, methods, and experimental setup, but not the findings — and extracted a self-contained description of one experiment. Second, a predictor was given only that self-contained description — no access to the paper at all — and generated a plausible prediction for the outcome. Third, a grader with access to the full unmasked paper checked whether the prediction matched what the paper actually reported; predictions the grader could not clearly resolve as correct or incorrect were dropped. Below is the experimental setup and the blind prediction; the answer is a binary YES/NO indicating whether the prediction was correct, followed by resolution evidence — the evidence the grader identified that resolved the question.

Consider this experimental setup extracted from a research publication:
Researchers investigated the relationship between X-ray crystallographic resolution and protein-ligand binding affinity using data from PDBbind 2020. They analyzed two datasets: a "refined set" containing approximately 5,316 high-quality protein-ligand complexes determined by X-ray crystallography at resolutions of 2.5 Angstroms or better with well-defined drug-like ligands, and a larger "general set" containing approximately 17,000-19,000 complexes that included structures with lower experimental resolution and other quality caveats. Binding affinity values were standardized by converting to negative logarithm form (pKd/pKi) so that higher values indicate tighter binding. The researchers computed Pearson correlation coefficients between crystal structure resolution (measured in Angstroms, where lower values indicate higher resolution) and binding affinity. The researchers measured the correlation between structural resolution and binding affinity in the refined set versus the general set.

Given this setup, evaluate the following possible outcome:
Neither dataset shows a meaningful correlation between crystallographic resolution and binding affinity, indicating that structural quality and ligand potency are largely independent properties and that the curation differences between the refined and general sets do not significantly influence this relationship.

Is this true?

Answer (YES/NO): NO